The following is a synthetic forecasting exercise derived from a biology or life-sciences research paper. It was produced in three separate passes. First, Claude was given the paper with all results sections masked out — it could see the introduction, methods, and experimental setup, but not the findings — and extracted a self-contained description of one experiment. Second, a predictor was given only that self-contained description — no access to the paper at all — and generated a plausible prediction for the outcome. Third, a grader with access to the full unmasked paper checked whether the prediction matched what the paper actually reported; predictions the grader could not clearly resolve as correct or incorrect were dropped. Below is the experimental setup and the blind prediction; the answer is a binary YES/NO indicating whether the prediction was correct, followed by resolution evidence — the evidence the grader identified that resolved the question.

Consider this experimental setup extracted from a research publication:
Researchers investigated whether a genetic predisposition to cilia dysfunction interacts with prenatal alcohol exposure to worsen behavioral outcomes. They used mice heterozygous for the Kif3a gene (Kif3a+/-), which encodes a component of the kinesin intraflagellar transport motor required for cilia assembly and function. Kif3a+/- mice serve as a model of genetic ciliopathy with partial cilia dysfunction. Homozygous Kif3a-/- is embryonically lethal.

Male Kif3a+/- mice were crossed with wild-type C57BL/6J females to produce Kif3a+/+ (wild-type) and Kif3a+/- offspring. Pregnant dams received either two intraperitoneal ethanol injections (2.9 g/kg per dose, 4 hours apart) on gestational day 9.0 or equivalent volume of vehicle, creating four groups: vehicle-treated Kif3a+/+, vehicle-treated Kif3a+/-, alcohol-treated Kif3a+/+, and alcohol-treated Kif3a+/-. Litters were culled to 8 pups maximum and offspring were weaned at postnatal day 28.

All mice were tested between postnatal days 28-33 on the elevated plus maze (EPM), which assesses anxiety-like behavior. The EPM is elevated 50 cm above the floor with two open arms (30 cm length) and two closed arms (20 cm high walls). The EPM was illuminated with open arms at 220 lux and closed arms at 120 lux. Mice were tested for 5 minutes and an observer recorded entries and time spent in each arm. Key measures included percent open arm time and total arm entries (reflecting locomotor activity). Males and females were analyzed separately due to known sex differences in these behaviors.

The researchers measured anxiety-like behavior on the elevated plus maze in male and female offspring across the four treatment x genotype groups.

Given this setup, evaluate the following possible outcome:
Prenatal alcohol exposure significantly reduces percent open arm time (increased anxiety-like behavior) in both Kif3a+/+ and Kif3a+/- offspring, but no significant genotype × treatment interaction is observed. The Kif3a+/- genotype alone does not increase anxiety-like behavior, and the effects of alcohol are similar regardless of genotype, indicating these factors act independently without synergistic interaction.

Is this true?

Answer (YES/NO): NO